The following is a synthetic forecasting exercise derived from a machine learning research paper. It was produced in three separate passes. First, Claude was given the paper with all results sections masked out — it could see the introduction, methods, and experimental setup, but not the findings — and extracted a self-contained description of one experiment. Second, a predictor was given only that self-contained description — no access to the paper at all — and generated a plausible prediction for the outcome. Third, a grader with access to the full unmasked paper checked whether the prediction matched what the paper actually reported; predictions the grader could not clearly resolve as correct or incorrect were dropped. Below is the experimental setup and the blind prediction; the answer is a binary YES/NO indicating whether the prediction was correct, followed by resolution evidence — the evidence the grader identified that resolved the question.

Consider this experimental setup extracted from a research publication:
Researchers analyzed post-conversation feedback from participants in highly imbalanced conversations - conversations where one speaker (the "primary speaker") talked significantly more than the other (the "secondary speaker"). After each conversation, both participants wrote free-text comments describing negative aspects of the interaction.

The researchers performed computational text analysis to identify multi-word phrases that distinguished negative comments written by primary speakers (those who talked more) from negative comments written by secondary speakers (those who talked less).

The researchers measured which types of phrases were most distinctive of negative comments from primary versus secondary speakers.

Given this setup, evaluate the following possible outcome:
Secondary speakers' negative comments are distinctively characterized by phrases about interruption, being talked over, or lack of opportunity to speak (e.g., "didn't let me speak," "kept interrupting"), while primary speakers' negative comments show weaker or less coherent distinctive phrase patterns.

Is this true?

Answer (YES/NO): NO